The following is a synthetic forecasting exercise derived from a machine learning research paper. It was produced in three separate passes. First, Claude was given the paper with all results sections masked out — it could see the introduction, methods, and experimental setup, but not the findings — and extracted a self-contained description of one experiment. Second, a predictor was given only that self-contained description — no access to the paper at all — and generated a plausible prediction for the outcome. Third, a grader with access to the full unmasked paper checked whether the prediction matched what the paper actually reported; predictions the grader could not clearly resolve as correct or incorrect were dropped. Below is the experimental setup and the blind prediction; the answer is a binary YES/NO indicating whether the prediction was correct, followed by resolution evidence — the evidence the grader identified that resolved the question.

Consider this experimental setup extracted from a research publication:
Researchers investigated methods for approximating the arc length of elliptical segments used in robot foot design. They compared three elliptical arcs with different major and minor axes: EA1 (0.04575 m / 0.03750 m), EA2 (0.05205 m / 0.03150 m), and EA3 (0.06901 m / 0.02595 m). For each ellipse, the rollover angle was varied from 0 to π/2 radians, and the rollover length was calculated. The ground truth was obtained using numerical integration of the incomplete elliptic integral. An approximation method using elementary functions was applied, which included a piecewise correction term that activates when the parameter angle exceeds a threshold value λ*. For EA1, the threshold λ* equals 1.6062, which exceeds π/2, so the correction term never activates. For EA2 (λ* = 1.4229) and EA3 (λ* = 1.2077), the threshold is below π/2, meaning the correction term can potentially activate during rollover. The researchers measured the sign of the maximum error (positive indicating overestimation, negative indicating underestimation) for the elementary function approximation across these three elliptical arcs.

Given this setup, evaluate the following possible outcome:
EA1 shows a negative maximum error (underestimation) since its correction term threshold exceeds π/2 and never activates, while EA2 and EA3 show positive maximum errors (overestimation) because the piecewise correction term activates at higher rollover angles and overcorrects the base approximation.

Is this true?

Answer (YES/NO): NO